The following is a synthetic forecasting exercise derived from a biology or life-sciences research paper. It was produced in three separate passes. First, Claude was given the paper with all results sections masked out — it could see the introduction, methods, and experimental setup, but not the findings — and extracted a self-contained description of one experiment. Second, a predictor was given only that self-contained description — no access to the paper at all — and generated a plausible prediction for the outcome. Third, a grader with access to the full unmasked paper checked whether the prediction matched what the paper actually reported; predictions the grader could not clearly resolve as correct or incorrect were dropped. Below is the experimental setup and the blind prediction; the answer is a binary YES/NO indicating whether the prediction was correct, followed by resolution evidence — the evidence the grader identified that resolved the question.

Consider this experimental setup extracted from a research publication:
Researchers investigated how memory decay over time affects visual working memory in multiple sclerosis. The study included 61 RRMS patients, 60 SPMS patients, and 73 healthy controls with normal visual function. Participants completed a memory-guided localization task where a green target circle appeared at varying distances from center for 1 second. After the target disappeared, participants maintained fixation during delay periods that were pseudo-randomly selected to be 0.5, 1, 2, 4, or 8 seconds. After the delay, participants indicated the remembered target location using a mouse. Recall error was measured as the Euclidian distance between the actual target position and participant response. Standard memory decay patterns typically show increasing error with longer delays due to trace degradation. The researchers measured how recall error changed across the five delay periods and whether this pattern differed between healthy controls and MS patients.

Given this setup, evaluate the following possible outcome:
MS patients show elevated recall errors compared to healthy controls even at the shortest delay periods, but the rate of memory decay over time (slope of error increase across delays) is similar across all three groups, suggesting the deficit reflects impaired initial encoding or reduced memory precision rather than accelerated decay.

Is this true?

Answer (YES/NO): NO